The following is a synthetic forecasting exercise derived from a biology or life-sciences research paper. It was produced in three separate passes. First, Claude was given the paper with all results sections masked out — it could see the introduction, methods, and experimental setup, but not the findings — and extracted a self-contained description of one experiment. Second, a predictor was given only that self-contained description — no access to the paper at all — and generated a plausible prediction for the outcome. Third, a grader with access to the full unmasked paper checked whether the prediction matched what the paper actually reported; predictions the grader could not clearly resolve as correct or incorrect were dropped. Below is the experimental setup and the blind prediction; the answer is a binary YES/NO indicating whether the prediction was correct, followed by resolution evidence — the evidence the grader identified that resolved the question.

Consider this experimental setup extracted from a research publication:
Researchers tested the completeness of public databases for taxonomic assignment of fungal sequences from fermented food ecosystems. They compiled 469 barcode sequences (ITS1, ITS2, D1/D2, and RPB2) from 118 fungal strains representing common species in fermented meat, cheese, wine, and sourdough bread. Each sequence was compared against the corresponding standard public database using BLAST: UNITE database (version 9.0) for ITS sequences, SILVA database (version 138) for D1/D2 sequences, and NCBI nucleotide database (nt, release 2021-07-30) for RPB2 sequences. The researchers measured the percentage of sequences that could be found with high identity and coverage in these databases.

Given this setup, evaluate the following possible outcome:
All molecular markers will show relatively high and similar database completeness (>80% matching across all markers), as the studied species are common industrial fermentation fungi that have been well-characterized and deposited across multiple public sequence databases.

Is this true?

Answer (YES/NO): NO